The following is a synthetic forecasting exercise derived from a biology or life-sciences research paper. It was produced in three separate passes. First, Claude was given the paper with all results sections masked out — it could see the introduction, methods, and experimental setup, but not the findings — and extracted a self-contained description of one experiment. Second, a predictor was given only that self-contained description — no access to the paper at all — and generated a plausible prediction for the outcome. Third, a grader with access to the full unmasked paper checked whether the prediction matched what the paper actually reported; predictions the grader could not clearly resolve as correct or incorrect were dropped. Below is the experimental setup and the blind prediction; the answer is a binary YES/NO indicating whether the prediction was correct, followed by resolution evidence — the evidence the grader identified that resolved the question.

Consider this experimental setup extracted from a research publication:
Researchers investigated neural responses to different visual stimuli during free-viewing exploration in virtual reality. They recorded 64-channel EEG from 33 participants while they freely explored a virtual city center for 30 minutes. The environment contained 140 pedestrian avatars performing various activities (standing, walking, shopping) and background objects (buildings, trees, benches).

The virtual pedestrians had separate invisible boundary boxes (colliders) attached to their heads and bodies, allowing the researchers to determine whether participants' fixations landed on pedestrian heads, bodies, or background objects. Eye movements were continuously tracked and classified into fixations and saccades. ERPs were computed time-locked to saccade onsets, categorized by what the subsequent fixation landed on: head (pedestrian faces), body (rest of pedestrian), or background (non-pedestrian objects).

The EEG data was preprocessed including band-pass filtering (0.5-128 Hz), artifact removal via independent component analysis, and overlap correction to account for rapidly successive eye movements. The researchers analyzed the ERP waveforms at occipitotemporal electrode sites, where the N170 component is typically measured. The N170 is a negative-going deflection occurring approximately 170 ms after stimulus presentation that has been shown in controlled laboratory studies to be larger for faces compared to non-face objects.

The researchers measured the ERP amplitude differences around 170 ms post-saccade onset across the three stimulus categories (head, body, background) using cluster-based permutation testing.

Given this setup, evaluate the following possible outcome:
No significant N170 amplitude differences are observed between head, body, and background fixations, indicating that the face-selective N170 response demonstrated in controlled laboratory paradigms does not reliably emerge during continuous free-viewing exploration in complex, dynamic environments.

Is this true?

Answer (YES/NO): NO